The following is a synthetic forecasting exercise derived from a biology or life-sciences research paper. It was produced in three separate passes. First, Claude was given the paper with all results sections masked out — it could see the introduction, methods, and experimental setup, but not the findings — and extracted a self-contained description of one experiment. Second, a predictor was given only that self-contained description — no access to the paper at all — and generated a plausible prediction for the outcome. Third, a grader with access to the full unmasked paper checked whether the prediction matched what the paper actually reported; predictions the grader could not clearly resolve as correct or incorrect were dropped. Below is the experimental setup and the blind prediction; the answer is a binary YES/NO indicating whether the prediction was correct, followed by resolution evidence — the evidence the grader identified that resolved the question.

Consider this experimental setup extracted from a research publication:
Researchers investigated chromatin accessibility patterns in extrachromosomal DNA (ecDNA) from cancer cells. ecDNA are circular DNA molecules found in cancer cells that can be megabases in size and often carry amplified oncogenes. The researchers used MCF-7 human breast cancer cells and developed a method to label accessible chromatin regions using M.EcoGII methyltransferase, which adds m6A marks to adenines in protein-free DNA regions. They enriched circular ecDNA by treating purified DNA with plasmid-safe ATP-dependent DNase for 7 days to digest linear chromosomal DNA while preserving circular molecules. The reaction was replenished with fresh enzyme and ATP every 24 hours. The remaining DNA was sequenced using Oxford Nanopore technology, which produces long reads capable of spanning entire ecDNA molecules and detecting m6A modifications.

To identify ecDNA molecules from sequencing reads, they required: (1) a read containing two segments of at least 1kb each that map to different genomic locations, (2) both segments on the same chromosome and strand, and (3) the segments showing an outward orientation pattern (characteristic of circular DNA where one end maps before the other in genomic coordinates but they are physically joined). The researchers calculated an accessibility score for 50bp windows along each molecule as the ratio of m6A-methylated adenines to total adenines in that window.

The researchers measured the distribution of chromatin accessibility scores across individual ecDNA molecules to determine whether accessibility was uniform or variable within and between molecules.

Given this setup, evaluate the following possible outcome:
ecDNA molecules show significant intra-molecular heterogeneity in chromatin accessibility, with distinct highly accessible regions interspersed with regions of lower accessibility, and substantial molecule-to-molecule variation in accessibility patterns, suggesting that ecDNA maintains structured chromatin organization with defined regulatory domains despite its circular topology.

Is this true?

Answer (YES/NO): YES